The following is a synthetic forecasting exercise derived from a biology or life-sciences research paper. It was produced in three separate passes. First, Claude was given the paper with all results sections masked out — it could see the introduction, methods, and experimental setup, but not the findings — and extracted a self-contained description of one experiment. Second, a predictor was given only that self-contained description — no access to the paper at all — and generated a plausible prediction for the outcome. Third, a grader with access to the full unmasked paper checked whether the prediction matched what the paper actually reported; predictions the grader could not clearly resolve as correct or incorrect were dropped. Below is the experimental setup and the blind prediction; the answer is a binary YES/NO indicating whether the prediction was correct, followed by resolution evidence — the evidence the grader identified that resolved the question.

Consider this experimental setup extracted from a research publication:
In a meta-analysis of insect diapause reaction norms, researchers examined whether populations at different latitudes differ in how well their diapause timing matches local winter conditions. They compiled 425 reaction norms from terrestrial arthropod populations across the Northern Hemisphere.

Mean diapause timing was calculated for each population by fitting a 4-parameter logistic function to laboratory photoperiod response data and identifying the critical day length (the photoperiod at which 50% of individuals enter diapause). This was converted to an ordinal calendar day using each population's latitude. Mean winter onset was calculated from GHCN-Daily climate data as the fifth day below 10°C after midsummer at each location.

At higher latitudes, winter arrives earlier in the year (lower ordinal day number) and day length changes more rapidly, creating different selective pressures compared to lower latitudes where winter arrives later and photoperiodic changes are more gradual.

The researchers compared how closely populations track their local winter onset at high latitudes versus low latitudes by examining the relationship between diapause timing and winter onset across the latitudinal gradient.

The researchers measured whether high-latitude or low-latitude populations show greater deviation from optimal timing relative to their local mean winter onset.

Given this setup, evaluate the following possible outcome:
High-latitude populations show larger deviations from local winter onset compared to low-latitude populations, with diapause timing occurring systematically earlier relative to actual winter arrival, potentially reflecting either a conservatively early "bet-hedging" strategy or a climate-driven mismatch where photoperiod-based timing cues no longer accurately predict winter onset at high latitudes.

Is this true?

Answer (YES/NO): NO